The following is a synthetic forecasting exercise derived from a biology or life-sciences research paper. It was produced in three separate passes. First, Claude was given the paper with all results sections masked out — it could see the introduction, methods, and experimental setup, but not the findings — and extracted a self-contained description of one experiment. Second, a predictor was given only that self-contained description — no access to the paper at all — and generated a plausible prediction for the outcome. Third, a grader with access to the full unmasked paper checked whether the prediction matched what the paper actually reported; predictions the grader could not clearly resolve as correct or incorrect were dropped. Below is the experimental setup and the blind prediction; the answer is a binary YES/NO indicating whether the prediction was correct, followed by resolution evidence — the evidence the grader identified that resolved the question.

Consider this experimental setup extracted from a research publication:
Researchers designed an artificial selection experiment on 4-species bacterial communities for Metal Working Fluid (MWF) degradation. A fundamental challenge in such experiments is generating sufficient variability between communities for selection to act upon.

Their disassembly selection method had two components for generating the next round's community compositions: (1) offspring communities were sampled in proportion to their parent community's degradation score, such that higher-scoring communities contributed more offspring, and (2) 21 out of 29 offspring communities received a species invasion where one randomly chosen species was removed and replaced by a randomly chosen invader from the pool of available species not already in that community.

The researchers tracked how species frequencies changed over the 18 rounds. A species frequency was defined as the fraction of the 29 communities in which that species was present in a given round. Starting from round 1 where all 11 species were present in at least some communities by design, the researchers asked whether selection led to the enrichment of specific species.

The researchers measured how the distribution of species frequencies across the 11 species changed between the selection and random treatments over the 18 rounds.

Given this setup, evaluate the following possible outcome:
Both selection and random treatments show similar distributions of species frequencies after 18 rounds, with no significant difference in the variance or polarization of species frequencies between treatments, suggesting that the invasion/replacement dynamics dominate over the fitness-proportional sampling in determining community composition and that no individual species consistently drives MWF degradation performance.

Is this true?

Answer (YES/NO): NO